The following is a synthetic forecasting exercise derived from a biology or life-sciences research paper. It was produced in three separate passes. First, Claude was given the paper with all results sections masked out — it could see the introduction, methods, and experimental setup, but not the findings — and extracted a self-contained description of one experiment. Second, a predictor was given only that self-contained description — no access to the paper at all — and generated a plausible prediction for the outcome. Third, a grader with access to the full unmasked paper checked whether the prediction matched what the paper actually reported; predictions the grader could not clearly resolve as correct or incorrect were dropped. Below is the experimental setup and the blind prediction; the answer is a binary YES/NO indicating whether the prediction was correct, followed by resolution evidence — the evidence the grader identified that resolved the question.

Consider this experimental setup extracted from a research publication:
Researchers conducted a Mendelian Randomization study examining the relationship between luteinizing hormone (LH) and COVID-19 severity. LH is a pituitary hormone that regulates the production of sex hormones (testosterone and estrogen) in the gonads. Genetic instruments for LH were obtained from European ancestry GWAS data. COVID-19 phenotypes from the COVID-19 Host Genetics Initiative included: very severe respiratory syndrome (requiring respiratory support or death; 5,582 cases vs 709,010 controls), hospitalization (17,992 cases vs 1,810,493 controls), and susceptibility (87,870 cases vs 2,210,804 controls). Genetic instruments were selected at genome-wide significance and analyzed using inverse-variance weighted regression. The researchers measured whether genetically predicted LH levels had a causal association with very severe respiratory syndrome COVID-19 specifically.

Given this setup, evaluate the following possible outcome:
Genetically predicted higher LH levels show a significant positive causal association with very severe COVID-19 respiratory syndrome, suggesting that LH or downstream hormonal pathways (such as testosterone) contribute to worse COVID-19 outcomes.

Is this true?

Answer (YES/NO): NO